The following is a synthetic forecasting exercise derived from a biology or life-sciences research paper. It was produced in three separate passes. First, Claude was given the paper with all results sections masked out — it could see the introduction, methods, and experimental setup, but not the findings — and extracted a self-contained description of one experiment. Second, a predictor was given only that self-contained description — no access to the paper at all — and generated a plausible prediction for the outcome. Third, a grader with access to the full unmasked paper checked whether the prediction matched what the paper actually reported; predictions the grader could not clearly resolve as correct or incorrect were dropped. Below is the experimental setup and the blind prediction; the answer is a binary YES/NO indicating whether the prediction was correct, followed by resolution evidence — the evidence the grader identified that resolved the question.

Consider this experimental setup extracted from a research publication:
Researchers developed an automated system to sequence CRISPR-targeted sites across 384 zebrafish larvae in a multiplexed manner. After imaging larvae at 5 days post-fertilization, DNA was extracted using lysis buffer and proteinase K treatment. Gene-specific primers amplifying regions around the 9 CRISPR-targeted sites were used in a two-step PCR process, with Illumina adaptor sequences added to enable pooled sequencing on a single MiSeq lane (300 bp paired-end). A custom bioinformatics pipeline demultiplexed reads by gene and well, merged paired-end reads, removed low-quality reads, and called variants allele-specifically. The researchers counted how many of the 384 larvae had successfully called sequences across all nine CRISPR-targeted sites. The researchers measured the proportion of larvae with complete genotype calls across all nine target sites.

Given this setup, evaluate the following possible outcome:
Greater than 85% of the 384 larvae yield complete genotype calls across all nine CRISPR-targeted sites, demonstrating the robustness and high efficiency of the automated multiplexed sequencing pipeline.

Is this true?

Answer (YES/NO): NO